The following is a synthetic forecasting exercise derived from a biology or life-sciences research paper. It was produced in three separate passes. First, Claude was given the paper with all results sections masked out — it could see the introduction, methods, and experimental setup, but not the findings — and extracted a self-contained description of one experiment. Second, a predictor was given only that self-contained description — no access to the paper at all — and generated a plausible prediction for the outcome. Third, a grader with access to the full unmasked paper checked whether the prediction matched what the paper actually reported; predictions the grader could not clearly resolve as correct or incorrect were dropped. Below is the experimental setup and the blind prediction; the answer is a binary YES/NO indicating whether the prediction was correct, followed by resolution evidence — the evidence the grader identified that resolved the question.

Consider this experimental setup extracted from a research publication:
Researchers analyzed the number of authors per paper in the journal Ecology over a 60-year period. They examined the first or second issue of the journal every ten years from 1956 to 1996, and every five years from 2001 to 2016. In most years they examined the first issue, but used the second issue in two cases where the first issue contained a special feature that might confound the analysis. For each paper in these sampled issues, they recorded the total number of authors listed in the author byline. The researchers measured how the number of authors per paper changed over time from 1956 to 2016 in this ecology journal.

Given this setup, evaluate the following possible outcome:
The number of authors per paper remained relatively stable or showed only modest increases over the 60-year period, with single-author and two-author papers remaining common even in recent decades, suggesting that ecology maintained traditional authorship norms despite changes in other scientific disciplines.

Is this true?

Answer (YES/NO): NO